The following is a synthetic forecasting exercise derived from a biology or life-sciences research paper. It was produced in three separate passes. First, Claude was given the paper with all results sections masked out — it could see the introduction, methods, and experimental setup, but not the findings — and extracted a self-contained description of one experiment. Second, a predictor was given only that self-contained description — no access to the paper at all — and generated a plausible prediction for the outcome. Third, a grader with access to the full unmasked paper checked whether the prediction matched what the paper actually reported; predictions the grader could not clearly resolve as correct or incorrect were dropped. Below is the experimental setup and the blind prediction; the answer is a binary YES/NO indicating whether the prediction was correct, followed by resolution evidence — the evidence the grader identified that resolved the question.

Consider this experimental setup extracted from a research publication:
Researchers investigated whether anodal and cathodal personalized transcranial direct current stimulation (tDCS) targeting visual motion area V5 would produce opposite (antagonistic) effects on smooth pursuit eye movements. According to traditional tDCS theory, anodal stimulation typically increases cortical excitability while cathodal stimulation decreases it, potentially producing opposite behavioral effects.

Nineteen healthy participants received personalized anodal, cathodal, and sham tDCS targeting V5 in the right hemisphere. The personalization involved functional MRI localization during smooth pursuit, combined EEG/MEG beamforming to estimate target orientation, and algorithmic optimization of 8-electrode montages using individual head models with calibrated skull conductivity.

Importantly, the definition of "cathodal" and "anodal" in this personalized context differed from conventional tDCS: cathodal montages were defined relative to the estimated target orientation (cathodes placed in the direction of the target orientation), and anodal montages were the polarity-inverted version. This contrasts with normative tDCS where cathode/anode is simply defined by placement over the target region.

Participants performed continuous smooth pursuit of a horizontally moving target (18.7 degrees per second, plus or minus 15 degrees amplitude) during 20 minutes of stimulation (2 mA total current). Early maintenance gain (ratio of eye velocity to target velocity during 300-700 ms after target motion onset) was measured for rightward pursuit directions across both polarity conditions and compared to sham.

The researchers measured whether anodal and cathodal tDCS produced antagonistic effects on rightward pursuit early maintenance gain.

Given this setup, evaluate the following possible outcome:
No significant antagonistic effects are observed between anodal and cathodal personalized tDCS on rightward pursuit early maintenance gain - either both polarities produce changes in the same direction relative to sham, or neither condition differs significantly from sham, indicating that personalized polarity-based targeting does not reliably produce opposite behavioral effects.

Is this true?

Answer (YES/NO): YES